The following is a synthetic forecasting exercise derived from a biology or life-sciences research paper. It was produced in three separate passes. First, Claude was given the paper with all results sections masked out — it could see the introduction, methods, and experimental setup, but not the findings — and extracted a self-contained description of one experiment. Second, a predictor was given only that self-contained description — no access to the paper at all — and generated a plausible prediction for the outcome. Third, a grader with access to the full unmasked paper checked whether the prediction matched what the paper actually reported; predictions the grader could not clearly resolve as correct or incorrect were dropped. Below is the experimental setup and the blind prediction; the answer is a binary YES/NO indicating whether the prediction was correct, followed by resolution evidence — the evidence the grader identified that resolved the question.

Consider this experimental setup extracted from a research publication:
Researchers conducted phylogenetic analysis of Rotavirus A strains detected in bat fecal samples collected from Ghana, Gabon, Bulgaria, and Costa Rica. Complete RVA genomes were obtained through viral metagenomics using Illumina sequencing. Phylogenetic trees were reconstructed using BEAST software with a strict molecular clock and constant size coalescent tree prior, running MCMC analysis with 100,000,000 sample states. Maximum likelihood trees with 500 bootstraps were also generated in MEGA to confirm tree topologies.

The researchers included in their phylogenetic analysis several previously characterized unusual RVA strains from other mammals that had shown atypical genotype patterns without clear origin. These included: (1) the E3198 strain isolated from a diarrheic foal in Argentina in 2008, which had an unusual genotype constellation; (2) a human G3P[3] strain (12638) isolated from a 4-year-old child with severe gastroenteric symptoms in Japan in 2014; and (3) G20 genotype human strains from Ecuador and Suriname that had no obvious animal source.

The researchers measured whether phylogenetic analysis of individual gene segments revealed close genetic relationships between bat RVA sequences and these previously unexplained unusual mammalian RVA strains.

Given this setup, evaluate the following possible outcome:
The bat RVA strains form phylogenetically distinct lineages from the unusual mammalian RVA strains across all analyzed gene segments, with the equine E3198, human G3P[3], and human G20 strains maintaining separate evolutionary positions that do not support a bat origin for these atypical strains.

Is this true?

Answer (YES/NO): NO